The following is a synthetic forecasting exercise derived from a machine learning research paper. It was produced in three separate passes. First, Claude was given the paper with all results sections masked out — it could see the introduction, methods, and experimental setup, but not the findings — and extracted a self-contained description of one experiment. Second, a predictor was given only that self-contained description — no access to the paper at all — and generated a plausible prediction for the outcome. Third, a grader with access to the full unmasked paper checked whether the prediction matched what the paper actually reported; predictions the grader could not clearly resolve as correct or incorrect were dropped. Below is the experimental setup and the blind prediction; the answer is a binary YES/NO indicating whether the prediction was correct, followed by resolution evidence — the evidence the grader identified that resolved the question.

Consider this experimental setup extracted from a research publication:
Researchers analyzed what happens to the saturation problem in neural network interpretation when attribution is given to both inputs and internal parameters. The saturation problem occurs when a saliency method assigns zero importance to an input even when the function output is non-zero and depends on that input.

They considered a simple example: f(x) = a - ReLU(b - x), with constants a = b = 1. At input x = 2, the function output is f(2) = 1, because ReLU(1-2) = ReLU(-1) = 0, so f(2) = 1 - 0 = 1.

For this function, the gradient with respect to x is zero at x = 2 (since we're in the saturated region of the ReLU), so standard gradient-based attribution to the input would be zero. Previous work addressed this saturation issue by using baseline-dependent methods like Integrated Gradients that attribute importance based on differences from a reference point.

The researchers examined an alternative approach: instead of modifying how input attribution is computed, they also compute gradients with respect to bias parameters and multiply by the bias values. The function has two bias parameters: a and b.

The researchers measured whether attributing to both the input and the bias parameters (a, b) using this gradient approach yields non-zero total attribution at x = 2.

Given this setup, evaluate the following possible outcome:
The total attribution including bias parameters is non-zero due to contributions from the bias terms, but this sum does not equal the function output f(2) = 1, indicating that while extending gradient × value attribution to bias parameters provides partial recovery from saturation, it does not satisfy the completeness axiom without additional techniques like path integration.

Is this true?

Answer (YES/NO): NO